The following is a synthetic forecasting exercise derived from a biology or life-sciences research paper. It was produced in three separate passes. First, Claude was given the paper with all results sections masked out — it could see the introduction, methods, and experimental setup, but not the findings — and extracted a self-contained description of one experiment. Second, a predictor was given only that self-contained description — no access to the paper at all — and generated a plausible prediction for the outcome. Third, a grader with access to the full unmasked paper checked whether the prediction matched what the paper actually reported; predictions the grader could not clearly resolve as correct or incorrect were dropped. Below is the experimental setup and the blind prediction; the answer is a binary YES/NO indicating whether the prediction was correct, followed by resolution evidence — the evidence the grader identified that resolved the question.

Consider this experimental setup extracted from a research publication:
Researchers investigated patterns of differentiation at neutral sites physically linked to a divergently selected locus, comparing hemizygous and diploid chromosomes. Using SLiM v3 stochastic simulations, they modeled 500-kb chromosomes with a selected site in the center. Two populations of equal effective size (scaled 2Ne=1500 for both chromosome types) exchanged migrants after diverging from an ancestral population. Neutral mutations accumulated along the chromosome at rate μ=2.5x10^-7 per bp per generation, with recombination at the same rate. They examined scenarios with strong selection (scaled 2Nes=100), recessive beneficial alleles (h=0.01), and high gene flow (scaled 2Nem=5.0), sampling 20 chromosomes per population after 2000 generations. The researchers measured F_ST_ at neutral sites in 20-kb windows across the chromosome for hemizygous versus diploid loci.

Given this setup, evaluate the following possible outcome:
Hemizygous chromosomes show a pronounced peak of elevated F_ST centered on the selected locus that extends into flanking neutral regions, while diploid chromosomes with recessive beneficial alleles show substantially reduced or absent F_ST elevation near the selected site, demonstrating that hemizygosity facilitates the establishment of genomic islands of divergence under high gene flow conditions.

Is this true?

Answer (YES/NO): NO